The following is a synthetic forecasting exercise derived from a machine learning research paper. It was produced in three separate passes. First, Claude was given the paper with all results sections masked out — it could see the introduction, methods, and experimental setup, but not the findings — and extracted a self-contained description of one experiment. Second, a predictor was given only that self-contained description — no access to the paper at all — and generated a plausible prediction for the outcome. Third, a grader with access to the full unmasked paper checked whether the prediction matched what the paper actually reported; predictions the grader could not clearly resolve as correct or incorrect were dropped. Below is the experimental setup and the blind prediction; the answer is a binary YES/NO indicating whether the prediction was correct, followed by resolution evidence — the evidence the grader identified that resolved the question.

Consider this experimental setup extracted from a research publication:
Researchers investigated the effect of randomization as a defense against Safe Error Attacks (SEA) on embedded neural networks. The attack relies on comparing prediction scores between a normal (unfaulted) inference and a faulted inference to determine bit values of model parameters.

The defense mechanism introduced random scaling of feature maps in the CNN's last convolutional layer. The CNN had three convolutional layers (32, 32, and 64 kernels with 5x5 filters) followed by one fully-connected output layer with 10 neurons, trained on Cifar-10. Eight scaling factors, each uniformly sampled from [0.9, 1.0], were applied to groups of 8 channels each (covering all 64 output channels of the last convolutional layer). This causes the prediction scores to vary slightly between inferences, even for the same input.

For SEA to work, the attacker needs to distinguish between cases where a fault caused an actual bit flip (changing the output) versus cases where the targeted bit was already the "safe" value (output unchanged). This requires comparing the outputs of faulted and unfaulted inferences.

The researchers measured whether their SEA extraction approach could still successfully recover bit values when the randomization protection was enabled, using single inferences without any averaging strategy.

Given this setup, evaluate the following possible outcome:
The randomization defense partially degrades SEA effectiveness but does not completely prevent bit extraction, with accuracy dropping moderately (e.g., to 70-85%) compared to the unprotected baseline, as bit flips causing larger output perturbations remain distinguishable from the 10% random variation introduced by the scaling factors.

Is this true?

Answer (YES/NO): NO